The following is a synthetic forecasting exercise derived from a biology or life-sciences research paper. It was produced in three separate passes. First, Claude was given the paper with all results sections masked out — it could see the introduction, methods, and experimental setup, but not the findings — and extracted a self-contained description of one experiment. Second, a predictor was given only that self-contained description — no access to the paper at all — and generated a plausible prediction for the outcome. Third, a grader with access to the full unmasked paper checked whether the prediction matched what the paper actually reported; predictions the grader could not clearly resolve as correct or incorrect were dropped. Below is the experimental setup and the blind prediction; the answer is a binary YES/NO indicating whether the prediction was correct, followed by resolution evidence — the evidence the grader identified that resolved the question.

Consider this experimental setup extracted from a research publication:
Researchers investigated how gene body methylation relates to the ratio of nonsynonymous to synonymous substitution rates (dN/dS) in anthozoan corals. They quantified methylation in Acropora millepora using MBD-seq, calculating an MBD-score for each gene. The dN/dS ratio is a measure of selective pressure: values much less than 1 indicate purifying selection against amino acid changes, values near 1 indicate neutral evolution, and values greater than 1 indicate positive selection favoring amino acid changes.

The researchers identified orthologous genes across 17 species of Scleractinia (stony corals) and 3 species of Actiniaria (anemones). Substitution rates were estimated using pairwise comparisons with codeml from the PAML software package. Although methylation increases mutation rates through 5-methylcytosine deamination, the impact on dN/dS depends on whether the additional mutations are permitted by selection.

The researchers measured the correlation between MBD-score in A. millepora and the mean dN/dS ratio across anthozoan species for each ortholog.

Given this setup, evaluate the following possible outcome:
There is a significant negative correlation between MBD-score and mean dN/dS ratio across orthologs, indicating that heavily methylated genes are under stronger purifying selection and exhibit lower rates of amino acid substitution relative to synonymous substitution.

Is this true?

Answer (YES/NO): YES